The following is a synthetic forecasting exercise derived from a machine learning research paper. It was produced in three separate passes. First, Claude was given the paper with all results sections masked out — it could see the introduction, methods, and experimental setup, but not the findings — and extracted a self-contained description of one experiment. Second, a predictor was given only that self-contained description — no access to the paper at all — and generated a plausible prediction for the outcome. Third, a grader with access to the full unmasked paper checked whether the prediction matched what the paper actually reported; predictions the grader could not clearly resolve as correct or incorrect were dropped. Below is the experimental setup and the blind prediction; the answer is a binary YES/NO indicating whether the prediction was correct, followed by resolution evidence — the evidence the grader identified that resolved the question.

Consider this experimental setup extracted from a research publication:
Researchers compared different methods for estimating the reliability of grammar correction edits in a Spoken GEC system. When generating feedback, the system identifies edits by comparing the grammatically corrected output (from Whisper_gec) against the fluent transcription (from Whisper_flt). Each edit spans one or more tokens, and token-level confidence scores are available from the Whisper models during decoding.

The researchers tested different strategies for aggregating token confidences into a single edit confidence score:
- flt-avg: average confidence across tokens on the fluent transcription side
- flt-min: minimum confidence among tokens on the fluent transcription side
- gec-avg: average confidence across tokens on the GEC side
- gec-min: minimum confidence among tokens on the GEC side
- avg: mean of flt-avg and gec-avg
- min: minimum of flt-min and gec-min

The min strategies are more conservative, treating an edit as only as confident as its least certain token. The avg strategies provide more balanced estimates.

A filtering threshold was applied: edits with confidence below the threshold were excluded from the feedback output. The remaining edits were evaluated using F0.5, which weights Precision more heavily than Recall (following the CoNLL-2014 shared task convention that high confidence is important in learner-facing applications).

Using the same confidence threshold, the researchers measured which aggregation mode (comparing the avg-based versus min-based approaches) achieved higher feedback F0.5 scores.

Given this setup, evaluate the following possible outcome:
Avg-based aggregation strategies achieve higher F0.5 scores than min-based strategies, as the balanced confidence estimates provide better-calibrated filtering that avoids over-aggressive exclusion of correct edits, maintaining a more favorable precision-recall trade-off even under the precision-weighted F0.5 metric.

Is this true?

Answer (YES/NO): YES